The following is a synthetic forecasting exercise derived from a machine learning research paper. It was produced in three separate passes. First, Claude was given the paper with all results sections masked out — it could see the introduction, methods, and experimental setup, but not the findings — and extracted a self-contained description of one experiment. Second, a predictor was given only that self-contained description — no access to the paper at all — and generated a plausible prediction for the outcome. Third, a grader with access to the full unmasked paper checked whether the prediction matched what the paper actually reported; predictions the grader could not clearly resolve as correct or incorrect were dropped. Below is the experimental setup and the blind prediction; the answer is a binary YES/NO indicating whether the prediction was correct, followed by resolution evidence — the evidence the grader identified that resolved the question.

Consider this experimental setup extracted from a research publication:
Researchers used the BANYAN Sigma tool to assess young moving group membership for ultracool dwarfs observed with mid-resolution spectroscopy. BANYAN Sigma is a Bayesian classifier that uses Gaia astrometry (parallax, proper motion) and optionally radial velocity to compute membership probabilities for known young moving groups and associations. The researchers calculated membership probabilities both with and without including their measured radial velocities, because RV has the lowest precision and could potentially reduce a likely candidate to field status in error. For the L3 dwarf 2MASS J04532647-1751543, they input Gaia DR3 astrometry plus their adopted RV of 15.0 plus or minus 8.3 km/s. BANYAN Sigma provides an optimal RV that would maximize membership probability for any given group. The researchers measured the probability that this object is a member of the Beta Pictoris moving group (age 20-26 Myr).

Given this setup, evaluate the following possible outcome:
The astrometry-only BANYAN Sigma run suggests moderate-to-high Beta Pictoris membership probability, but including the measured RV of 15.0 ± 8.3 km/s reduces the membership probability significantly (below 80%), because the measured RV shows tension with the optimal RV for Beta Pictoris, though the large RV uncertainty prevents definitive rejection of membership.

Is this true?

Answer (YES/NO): NO